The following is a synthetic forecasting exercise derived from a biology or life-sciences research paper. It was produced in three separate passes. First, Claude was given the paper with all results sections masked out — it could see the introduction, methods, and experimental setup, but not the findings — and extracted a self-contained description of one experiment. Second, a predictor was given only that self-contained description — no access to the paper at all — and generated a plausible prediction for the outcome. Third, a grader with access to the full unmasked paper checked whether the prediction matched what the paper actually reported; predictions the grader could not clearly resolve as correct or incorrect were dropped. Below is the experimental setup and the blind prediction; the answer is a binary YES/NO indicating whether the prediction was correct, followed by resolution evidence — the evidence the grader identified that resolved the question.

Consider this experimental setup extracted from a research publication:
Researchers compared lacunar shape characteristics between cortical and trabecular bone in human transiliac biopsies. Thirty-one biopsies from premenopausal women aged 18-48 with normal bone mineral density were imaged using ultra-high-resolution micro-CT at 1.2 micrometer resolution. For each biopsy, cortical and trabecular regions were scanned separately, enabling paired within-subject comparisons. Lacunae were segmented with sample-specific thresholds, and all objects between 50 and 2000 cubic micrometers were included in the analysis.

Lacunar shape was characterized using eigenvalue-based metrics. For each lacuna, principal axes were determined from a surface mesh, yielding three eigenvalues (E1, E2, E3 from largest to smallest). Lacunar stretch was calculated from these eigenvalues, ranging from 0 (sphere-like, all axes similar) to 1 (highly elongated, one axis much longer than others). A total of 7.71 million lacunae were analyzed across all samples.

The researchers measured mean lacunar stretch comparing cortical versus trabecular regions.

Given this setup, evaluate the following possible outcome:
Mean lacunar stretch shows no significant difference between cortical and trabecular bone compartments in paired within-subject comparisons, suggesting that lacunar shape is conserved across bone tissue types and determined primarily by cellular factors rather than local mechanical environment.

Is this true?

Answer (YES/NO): NO